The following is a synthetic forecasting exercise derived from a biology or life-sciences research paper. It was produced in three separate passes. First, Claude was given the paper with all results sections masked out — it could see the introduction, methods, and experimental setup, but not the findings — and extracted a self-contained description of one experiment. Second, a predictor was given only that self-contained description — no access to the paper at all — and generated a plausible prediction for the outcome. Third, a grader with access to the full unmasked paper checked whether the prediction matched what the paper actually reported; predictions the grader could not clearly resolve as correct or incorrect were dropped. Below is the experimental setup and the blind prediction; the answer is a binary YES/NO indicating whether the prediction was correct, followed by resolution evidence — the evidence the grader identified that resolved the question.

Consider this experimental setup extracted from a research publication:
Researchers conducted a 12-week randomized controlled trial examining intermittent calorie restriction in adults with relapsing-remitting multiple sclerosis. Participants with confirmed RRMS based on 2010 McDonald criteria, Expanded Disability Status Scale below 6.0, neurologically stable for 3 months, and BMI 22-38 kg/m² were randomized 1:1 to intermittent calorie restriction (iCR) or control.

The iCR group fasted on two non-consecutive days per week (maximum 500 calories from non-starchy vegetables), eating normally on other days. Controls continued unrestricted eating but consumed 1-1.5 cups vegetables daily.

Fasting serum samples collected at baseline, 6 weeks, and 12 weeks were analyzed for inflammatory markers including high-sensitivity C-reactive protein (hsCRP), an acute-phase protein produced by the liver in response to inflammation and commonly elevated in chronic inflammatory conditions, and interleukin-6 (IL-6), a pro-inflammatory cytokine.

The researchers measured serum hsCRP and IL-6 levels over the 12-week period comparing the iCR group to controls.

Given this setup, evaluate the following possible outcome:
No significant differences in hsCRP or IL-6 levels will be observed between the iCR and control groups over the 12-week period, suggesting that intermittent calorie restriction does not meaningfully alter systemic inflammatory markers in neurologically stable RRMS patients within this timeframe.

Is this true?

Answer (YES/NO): YES